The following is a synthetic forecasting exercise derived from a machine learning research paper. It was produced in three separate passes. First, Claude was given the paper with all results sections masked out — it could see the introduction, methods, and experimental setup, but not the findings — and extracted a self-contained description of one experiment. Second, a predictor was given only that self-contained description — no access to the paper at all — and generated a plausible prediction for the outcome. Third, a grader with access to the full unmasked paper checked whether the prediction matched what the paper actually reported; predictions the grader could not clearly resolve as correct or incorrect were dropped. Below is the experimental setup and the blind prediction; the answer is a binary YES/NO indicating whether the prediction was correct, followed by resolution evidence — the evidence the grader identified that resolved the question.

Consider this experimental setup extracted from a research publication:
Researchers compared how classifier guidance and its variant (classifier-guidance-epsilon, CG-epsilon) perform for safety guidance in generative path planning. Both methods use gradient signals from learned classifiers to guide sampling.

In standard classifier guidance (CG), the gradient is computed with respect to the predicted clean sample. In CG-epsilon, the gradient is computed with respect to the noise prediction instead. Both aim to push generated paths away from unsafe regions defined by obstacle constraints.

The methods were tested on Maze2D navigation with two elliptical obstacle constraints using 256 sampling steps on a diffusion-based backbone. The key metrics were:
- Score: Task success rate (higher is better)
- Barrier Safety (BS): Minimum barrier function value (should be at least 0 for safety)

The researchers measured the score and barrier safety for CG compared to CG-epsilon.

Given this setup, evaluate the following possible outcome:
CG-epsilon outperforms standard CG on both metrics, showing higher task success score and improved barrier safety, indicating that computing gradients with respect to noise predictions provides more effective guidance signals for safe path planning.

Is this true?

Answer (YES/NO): NO